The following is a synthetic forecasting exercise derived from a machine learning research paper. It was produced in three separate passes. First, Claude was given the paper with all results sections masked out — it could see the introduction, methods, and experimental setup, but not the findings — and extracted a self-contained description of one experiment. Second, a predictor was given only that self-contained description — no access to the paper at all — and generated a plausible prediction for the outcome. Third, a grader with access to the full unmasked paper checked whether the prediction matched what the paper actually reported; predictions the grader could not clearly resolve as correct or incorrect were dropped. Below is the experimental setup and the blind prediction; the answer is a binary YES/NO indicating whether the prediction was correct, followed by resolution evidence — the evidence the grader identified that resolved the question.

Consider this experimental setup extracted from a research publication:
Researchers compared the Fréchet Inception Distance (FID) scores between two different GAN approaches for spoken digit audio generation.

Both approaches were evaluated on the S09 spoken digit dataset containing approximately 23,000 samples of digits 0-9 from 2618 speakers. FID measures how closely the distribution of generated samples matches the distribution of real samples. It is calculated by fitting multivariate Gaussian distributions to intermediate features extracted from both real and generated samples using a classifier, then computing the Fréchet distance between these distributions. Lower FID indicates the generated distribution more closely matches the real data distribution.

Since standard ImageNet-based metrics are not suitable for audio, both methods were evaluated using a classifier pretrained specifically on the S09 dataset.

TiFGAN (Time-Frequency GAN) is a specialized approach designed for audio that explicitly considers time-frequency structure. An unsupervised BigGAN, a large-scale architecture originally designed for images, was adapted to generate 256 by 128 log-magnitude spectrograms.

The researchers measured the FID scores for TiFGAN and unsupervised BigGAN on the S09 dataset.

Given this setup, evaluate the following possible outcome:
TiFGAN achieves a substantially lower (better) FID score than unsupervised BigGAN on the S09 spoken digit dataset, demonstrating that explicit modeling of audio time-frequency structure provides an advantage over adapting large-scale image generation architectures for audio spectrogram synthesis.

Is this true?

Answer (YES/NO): NO